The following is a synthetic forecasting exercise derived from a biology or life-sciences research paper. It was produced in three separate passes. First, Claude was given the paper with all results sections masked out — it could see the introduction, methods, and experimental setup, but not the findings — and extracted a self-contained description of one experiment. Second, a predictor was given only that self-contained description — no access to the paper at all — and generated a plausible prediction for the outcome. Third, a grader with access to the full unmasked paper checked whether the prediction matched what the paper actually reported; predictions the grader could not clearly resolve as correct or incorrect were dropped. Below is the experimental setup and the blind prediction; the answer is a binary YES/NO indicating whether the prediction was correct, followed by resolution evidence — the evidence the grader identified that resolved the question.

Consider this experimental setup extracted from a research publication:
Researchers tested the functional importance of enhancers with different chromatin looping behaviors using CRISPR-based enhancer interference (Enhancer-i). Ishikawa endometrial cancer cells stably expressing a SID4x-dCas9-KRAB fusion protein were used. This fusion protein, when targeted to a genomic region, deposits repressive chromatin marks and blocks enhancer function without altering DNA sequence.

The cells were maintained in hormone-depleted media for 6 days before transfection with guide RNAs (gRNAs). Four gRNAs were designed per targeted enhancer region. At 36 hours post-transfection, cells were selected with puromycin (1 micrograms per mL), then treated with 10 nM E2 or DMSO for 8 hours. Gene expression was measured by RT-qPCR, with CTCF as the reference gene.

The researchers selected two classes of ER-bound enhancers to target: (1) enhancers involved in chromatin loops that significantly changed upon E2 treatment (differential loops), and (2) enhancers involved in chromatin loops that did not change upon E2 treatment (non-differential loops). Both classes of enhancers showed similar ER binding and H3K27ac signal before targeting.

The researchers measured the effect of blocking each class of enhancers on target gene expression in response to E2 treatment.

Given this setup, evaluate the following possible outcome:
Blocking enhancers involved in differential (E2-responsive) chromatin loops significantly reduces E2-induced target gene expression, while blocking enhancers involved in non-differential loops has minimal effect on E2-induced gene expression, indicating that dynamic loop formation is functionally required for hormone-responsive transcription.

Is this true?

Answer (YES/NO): NO